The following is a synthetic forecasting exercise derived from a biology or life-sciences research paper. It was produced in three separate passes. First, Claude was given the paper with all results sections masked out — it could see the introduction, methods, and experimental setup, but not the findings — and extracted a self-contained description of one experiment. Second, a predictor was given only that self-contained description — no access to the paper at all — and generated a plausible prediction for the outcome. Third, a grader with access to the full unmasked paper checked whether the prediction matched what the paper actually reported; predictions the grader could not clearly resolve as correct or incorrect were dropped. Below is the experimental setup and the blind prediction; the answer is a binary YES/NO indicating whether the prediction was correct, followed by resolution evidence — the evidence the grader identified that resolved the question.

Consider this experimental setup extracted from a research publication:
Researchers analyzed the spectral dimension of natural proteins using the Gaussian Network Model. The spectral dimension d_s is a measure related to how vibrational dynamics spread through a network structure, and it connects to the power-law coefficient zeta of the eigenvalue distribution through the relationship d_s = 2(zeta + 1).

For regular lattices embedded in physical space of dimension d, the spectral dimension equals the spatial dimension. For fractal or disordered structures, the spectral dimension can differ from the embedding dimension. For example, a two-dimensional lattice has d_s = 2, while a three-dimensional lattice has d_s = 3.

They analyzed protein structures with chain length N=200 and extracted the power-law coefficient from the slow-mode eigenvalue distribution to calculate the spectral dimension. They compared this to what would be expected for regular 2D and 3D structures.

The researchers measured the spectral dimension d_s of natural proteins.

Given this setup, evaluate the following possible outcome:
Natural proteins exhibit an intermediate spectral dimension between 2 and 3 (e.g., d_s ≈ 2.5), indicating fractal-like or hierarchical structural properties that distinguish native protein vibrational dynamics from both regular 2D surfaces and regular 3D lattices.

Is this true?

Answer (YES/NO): NO